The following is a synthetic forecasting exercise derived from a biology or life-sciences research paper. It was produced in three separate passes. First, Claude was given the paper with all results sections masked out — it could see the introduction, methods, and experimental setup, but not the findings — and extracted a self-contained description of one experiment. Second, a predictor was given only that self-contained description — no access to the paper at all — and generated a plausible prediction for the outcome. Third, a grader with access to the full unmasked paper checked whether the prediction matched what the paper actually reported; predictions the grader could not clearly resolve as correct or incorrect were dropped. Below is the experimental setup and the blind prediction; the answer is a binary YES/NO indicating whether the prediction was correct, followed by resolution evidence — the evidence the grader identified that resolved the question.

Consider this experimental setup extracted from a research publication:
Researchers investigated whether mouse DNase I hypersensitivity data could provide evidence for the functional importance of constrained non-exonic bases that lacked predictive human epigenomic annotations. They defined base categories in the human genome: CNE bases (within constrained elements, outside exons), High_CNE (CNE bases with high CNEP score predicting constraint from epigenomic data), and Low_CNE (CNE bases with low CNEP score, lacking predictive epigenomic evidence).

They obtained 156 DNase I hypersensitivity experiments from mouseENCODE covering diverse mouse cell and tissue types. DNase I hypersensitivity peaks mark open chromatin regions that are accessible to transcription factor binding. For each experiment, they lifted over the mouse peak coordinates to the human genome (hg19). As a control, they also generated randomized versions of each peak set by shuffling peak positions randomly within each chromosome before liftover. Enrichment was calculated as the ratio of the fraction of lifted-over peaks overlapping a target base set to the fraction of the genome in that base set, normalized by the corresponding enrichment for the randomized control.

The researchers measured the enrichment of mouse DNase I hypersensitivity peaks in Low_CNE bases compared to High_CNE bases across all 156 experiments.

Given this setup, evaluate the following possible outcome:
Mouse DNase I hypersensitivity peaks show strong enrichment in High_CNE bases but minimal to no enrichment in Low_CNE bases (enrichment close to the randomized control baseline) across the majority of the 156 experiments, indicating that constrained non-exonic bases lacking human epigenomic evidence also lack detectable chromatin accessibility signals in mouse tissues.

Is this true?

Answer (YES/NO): NO